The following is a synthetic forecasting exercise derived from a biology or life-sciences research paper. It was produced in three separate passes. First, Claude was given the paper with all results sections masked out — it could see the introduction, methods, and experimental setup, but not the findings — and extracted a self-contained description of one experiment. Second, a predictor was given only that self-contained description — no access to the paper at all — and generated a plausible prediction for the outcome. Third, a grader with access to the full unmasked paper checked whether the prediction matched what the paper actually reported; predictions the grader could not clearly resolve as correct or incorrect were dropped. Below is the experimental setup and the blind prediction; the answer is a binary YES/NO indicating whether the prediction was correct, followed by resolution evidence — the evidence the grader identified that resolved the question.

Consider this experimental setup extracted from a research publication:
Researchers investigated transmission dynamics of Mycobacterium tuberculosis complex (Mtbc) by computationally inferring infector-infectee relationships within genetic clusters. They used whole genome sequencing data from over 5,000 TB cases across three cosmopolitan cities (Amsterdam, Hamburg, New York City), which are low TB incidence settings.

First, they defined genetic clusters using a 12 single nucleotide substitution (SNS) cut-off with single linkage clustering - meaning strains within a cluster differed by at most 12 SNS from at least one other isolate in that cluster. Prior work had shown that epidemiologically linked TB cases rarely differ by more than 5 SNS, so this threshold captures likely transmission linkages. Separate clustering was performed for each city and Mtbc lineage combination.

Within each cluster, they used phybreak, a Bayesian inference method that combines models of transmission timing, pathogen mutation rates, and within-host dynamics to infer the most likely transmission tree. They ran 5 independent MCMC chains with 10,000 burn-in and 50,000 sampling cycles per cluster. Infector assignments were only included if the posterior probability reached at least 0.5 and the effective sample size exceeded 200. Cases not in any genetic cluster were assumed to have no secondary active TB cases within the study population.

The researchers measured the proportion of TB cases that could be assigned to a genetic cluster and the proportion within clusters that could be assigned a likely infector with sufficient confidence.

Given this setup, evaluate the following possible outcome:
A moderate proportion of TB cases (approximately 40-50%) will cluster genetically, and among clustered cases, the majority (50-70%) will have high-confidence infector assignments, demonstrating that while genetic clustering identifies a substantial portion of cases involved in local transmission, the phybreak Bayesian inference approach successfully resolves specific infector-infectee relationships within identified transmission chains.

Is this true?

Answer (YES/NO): NO